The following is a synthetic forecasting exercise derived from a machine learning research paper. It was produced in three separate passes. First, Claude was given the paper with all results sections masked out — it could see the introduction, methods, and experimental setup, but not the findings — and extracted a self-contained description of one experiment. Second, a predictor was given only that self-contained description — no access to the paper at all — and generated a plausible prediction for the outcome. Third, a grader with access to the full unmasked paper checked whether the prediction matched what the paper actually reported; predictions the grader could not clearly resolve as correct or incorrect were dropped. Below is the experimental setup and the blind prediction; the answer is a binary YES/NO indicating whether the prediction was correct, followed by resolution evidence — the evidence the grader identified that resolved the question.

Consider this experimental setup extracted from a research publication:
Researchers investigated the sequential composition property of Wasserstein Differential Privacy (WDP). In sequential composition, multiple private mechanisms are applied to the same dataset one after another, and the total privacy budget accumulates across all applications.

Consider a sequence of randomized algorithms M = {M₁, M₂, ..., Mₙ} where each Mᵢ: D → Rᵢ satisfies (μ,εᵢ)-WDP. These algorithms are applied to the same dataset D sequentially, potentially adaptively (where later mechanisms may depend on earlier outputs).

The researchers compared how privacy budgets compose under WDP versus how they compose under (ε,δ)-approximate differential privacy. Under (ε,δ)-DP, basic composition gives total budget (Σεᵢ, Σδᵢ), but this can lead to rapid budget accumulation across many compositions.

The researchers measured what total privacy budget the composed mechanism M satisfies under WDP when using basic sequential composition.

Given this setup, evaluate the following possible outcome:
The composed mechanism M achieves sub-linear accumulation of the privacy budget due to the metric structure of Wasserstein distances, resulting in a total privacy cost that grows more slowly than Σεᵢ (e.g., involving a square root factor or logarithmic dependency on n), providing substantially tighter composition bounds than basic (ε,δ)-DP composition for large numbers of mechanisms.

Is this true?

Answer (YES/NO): NO